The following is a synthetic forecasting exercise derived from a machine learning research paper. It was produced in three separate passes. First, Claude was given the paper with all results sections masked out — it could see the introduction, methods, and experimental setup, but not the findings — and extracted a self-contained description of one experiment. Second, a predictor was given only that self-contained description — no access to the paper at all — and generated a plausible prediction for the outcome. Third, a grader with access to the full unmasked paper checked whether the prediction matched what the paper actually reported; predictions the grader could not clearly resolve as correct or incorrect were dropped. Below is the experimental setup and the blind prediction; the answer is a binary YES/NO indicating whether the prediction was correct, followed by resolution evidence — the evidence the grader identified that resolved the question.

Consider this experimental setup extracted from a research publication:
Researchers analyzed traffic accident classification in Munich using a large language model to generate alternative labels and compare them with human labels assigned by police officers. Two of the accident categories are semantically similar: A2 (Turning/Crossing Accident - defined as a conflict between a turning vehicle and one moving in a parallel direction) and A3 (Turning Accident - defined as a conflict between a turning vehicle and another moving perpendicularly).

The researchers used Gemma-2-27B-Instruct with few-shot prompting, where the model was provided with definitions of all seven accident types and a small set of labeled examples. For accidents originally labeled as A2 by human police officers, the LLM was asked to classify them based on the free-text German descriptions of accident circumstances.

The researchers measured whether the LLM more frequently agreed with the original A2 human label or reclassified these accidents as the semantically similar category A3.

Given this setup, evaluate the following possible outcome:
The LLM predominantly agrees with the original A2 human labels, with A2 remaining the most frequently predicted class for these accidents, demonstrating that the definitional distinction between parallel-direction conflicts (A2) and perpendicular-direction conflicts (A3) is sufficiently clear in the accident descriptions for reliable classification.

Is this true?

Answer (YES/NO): NO